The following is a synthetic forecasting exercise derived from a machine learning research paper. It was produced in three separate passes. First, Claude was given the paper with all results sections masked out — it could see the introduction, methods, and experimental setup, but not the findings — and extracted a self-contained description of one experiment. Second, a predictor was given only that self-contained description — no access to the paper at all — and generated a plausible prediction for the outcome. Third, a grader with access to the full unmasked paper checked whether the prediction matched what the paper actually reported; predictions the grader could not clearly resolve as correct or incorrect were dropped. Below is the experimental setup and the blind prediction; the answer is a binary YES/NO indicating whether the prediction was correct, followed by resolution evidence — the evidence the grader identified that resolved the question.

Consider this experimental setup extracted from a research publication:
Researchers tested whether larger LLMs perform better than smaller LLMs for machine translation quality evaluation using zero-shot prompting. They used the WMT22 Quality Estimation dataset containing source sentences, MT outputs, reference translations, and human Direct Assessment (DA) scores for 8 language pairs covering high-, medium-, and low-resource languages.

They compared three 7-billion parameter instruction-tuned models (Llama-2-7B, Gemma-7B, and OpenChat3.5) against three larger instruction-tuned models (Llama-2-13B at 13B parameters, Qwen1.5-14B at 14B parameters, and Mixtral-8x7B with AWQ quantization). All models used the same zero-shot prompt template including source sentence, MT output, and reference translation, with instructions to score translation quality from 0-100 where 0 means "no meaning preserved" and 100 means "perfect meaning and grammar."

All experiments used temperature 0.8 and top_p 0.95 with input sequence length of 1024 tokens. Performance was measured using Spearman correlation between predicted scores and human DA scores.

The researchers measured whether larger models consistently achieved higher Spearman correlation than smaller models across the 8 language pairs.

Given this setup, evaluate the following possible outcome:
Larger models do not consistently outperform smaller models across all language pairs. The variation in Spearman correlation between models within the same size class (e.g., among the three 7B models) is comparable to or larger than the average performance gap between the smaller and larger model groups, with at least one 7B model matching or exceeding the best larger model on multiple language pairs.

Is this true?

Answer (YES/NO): YES